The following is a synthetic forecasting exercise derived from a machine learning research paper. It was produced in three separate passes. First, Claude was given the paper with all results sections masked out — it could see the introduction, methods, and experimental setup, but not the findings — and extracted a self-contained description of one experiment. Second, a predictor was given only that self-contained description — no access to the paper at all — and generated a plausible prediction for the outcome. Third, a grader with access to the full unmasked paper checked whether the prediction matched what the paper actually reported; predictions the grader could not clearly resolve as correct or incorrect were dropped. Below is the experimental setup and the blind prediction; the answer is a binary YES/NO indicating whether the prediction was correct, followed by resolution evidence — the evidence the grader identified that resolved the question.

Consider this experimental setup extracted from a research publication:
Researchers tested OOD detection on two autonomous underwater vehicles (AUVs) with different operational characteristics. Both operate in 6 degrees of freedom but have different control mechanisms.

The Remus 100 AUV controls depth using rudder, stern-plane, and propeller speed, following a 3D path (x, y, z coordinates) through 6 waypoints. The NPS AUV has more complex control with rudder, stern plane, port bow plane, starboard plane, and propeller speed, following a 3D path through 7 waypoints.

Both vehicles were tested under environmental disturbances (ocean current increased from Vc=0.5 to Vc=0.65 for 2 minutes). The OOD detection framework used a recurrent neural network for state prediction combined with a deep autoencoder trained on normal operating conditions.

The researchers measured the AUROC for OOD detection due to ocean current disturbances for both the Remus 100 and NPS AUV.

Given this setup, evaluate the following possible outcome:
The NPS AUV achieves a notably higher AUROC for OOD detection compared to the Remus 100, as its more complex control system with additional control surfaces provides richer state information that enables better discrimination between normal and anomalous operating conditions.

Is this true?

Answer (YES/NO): NO